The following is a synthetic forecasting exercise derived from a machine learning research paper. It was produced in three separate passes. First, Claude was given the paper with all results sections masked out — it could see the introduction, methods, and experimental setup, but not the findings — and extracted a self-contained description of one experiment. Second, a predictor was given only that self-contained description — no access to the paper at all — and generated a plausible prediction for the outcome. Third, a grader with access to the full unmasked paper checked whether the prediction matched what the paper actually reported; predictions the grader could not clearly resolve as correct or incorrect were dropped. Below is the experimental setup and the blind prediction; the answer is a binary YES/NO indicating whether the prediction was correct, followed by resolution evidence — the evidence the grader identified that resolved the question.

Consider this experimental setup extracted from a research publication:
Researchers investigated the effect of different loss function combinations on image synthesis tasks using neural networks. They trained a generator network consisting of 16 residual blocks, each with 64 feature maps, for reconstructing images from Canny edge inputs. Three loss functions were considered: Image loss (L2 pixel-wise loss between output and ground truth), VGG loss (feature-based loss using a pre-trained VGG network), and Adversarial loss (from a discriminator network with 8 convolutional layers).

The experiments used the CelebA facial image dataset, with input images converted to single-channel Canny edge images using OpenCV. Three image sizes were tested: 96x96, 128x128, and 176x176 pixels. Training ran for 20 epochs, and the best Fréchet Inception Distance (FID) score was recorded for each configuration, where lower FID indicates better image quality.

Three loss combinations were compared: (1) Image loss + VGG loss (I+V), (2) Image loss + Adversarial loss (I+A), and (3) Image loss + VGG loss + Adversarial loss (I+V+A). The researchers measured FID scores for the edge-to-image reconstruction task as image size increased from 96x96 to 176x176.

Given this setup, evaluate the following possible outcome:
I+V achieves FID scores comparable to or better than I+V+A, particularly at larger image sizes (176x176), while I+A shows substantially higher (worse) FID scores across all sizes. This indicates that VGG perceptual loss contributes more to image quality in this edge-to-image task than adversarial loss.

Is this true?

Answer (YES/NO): YES